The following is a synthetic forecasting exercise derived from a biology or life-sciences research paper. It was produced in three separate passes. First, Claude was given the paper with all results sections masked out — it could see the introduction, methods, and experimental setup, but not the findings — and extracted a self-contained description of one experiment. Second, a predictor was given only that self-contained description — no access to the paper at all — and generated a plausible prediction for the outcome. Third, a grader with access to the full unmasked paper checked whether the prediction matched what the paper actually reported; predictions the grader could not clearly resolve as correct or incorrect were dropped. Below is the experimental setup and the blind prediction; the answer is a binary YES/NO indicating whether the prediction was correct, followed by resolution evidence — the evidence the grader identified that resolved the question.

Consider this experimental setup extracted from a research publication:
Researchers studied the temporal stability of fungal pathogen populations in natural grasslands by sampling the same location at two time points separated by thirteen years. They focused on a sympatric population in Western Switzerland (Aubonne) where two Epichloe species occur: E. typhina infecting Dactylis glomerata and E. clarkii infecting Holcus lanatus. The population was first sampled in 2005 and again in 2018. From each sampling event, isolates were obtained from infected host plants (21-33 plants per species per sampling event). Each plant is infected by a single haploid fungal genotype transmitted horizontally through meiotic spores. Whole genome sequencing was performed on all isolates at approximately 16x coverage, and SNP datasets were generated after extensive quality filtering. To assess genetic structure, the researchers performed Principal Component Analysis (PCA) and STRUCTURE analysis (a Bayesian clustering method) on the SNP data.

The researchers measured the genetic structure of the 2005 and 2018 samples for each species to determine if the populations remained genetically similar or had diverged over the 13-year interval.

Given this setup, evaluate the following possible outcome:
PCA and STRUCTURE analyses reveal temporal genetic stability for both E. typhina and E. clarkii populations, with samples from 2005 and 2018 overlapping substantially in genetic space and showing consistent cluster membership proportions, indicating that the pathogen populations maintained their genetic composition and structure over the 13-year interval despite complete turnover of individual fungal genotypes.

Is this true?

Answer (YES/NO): YES